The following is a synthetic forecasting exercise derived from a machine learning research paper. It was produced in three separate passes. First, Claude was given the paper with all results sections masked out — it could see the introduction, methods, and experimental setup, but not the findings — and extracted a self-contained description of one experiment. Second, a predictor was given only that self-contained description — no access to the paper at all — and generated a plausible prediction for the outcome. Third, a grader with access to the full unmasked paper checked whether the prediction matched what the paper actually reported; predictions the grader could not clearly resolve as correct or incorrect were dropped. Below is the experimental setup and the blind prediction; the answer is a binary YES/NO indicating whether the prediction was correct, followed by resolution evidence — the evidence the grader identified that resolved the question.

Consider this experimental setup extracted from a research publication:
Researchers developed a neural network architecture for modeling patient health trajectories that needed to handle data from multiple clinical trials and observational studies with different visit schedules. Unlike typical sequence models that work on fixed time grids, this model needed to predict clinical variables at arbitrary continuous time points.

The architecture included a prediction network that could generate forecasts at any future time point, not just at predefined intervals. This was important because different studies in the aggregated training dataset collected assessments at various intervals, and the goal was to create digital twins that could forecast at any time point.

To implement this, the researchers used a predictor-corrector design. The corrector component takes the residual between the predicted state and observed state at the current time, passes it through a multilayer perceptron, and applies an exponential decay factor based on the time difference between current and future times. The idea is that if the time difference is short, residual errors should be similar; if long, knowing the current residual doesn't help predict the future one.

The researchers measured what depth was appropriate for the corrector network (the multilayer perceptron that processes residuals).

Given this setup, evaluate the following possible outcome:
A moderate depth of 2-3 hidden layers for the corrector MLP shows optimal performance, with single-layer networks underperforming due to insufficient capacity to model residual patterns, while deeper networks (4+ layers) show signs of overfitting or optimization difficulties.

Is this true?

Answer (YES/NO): NO